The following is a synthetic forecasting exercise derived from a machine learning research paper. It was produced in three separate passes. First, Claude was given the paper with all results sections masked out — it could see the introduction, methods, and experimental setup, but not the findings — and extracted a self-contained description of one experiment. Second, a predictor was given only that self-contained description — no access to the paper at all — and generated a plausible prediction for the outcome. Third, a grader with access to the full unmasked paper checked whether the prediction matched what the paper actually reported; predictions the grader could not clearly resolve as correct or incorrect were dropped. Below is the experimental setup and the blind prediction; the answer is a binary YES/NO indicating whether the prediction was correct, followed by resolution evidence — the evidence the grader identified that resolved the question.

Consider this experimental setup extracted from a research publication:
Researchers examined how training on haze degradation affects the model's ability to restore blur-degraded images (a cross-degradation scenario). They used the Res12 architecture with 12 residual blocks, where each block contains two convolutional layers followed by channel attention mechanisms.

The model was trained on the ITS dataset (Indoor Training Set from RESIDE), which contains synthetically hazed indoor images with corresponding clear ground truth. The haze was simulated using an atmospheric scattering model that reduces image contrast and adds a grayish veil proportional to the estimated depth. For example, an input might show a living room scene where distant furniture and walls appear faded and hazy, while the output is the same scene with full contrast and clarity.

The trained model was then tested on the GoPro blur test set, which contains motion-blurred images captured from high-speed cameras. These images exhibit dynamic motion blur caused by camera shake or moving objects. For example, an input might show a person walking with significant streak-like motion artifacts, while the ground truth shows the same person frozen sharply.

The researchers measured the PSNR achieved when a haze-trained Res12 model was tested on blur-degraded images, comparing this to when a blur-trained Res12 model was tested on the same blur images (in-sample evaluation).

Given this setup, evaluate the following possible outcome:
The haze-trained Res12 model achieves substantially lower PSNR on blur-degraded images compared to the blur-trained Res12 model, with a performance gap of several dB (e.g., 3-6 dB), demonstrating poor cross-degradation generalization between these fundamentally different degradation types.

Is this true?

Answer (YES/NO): YES